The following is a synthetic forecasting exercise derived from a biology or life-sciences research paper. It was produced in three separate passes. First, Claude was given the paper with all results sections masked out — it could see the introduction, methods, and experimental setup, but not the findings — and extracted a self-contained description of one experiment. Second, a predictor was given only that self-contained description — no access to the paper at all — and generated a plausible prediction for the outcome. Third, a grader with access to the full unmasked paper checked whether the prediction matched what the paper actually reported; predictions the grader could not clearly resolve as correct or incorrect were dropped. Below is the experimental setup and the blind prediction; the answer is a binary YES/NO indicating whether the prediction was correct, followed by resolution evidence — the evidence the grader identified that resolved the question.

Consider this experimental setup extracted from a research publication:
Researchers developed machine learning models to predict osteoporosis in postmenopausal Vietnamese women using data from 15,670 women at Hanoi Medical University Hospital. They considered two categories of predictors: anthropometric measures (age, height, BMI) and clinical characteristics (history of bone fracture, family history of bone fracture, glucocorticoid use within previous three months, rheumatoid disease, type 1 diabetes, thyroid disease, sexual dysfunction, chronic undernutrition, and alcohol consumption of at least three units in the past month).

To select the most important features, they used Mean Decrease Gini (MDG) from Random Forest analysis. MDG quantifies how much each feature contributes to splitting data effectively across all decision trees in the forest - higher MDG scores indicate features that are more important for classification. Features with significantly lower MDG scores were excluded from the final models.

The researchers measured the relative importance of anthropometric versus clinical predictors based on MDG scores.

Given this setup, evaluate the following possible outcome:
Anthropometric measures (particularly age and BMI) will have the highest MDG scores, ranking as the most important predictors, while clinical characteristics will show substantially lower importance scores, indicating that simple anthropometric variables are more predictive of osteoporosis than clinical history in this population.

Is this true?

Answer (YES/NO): YES